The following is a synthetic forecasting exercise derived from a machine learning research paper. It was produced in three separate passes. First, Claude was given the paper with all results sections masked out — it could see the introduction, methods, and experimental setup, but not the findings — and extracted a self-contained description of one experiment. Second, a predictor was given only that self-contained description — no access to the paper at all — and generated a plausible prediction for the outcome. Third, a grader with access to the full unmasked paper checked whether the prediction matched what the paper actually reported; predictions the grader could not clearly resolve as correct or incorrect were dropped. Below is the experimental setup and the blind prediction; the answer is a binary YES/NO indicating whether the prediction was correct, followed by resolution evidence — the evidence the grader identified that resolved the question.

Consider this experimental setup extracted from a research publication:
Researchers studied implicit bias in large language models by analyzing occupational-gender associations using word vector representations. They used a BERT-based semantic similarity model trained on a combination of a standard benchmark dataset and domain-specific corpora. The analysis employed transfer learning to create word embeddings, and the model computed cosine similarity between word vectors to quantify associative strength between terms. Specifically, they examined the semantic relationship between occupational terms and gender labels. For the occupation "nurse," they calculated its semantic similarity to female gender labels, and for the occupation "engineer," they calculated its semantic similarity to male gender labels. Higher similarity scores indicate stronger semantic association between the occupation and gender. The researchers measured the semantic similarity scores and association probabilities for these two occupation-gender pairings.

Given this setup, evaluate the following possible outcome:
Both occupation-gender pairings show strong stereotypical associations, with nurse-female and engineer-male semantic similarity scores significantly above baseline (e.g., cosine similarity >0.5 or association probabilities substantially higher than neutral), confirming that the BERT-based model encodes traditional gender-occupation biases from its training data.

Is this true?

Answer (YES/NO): YES